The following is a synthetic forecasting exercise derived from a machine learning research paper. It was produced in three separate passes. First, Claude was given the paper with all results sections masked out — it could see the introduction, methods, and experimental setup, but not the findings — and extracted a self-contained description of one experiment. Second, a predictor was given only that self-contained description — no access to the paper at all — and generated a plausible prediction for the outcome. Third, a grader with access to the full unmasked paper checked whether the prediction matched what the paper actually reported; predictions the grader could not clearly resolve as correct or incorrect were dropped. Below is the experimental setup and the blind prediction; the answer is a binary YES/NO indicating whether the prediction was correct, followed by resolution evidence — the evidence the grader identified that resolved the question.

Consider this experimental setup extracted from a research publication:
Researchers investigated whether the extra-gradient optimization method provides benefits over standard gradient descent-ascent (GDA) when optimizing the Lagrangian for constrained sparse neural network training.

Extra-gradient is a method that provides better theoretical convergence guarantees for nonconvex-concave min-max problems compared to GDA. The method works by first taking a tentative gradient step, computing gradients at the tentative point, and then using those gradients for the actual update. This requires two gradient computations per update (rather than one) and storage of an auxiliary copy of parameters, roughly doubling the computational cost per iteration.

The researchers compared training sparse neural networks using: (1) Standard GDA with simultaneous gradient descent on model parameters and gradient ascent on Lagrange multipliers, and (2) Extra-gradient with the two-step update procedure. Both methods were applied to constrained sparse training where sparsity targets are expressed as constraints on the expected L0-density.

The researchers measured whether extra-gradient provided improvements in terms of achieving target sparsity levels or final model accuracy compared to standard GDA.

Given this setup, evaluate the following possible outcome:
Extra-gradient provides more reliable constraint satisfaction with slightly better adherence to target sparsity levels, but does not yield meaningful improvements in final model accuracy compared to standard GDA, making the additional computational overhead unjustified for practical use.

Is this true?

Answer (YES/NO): NO